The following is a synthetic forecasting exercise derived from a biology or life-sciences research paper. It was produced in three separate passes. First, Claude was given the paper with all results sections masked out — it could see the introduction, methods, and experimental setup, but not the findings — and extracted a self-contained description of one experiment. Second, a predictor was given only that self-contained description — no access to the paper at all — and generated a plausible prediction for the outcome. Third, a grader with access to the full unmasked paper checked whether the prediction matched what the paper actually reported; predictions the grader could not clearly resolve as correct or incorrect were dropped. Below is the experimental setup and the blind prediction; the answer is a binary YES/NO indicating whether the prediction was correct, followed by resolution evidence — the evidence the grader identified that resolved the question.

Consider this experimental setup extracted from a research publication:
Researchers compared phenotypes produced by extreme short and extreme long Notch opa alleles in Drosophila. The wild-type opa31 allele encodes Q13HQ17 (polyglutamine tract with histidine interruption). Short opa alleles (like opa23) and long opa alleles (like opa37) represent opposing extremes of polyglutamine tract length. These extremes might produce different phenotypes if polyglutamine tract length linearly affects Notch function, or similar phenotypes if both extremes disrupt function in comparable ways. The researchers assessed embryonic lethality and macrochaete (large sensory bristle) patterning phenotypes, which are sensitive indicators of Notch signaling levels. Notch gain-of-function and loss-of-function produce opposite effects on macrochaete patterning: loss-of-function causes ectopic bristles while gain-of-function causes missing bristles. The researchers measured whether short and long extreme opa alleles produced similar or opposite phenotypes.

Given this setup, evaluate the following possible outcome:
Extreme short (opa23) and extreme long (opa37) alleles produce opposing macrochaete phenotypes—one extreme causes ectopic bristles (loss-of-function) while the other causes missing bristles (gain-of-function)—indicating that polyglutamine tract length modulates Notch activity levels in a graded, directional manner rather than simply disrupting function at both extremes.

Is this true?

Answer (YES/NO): NO